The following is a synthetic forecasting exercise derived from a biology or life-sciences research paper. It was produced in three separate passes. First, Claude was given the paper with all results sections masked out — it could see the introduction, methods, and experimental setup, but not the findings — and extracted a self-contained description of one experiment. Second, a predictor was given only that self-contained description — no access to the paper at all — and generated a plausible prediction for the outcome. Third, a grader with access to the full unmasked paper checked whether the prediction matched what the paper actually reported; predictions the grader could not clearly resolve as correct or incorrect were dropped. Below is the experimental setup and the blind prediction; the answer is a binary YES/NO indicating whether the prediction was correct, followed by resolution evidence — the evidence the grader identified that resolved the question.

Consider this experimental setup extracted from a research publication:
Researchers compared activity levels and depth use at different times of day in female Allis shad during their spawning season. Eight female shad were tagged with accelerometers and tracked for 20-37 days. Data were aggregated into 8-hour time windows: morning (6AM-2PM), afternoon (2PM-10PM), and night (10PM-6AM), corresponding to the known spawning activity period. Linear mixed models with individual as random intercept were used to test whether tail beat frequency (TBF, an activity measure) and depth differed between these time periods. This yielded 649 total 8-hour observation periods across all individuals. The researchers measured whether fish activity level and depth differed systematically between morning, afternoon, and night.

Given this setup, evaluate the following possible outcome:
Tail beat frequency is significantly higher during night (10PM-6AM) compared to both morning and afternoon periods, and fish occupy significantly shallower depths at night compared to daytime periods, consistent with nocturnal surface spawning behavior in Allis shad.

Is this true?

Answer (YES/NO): YES